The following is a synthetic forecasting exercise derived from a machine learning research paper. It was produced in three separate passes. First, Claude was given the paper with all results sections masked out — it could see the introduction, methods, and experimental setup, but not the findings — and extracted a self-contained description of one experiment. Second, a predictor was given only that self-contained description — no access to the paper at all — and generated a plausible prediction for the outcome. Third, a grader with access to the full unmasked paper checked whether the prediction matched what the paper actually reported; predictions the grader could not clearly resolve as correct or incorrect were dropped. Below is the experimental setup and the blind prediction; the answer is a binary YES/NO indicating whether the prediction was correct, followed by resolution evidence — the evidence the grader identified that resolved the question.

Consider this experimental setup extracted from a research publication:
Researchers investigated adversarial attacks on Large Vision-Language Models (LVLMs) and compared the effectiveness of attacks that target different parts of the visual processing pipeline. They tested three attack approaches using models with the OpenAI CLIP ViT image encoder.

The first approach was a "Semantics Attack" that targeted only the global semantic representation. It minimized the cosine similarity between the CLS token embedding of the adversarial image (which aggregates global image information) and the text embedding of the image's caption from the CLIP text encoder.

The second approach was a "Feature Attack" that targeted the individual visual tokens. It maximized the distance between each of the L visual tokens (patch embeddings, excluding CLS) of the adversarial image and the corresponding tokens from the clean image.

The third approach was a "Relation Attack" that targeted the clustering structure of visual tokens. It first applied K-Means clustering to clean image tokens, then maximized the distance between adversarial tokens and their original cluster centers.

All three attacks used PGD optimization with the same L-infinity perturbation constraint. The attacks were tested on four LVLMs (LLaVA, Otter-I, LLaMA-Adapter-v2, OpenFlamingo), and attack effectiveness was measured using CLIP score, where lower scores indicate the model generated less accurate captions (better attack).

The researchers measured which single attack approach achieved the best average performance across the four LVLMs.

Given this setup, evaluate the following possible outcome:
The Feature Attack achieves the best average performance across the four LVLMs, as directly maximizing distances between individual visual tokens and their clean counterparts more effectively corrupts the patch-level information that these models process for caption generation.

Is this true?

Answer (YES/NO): NO